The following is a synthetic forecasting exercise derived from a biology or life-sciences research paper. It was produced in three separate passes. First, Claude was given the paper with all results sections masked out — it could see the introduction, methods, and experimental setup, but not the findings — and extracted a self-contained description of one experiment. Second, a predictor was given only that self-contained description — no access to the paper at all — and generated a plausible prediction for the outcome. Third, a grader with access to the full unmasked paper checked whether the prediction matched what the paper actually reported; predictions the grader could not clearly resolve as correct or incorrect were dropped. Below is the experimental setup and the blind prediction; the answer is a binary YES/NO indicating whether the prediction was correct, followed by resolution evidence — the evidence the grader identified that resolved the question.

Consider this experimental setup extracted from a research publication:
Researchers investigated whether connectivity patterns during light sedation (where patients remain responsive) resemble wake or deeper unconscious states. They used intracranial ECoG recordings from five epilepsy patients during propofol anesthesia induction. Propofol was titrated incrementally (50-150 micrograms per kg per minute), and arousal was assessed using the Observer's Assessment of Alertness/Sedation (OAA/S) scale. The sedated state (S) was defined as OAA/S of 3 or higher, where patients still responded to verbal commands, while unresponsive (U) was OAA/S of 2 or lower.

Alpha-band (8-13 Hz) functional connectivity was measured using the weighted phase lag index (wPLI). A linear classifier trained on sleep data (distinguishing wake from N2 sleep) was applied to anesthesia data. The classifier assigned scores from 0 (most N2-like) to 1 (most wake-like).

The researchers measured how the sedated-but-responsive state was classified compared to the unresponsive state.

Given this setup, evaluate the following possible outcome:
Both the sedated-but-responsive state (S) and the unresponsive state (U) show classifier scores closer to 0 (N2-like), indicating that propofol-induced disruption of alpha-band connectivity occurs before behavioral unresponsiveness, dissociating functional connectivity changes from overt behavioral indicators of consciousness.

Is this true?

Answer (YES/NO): NO